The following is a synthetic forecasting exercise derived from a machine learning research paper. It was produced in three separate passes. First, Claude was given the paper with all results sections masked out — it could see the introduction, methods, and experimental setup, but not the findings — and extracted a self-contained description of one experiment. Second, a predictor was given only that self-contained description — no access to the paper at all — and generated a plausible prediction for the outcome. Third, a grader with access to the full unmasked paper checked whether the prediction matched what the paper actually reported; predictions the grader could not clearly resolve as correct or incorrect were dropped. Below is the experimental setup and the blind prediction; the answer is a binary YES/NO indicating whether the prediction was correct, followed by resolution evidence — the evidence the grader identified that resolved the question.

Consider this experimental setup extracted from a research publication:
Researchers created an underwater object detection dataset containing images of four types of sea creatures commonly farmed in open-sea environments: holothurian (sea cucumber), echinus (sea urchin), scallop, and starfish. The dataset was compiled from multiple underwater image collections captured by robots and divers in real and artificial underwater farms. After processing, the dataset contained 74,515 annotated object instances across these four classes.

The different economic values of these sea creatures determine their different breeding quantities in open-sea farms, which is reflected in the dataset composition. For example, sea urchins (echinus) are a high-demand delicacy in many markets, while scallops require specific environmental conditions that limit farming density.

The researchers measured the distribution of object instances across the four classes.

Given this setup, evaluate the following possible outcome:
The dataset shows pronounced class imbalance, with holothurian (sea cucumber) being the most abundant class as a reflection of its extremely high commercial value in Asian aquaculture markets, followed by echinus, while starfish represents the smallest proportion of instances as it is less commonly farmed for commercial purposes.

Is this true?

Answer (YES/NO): NO